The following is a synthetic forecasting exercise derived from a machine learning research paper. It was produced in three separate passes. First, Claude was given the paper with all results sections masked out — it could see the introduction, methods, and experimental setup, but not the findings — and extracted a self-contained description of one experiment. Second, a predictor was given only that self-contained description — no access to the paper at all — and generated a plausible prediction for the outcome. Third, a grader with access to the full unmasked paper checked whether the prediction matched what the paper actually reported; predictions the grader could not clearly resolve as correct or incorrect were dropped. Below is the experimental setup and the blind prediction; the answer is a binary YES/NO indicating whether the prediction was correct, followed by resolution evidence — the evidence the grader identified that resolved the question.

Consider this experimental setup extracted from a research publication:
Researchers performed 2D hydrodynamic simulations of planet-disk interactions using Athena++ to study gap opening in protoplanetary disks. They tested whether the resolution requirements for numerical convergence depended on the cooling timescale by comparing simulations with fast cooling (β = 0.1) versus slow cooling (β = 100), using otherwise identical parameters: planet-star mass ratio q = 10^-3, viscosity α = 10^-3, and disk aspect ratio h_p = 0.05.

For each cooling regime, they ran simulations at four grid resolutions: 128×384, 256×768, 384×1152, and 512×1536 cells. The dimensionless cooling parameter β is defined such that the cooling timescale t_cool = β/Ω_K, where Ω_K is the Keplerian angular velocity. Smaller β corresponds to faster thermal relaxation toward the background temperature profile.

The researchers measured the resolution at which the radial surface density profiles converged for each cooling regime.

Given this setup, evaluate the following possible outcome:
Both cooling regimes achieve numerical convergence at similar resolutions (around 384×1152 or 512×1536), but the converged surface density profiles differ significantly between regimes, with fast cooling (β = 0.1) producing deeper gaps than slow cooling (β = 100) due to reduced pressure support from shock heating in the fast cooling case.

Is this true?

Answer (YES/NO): NO